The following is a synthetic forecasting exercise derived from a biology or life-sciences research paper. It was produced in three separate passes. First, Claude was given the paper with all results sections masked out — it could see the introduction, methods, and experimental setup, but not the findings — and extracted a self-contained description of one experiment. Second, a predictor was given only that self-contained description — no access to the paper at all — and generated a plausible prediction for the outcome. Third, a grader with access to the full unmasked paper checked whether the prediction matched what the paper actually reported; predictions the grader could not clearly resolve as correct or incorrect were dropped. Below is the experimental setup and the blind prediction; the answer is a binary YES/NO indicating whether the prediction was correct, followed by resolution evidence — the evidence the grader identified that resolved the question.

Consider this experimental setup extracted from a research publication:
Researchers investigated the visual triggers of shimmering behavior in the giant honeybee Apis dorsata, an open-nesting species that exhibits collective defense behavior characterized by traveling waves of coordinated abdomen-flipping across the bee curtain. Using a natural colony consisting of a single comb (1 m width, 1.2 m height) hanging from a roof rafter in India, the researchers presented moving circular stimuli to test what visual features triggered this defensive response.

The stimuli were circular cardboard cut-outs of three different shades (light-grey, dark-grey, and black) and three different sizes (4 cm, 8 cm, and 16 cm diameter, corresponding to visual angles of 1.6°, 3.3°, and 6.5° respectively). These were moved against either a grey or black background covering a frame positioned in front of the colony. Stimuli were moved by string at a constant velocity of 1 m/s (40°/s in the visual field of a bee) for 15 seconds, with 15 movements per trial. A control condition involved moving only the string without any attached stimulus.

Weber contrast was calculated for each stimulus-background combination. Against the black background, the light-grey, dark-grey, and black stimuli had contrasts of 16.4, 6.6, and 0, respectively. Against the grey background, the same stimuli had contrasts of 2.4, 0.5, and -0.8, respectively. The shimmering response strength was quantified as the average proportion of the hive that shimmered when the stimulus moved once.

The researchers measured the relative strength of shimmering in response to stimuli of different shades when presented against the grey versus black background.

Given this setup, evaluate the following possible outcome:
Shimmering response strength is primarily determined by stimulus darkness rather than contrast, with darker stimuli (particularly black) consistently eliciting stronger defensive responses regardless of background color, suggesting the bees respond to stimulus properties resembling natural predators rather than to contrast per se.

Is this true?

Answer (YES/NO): NO